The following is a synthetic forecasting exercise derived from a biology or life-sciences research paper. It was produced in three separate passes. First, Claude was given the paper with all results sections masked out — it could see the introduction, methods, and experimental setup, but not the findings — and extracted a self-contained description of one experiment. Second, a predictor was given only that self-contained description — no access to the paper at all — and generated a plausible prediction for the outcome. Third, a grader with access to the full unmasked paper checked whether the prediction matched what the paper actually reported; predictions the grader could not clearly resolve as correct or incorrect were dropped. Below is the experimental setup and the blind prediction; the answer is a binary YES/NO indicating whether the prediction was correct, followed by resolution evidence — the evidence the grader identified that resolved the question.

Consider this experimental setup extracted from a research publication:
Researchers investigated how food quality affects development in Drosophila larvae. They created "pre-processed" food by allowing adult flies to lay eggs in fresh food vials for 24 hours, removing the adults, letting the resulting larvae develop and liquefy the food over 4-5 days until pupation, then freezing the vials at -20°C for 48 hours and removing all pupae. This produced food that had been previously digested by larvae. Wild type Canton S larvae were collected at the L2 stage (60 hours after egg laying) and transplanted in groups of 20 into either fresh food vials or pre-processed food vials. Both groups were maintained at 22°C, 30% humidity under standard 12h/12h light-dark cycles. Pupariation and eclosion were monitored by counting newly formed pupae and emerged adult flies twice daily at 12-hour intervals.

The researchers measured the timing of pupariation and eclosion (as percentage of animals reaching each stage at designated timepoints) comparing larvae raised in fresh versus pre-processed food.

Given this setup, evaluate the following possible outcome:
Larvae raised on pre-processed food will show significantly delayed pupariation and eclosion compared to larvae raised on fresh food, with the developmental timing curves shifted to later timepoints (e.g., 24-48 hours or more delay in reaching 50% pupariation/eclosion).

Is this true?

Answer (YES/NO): YES